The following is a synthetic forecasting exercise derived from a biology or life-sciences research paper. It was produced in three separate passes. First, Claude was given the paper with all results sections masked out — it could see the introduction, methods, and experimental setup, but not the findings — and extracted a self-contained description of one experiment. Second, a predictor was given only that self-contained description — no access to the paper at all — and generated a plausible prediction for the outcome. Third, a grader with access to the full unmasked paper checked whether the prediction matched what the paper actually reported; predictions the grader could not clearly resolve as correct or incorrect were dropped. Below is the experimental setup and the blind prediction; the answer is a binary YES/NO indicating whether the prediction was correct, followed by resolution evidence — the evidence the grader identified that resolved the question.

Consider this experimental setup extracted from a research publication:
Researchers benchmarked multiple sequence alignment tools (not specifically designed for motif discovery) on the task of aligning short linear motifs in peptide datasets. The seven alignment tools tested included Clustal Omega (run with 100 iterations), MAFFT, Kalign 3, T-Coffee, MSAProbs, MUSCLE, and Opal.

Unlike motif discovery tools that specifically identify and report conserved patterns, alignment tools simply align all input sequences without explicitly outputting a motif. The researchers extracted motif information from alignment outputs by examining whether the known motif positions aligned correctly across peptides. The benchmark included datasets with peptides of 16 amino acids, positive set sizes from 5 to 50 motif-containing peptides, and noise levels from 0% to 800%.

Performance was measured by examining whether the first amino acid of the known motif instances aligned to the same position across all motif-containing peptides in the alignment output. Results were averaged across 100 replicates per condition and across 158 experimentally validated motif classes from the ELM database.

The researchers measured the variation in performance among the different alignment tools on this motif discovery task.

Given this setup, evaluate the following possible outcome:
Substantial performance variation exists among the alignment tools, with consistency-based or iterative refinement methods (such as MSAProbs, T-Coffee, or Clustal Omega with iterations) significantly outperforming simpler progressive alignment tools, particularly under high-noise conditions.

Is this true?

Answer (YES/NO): NO